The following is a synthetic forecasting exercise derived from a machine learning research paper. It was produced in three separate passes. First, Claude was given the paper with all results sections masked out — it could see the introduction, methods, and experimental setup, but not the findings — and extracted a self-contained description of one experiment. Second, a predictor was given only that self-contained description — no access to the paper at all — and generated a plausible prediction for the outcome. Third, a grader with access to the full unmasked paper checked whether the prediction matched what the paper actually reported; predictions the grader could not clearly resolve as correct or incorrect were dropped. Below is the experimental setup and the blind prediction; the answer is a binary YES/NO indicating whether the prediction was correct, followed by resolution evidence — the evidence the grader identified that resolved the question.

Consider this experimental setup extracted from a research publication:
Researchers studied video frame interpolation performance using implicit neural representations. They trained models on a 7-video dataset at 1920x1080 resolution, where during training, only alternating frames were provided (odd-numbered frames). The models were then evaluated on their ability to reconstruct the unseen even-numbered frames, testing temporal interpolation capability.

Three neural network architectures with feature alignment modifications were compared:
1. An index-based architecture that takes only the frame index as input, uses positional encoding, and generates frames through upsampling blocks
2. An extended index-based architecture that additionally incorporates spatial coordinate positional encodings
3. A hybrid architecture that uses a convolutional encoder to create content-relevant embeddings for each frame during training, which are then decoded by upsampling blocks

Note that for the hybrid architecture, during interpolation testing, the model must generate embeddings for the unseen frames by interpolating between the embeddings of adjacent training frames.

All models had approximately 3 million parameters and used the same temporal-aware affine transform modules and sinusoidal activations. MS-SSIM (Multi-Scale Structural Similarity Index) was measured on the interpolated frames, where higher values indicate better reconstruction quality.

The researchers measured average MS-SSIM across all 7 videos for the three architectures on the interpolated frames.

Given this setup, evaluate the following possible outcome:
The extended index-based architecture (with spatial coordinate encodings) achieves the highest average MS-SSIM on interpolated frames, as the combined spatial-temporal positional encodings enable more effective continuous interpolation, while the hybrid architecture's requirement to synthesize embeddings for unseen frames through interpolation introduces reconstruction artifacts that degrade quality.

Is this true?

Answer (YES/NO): NO